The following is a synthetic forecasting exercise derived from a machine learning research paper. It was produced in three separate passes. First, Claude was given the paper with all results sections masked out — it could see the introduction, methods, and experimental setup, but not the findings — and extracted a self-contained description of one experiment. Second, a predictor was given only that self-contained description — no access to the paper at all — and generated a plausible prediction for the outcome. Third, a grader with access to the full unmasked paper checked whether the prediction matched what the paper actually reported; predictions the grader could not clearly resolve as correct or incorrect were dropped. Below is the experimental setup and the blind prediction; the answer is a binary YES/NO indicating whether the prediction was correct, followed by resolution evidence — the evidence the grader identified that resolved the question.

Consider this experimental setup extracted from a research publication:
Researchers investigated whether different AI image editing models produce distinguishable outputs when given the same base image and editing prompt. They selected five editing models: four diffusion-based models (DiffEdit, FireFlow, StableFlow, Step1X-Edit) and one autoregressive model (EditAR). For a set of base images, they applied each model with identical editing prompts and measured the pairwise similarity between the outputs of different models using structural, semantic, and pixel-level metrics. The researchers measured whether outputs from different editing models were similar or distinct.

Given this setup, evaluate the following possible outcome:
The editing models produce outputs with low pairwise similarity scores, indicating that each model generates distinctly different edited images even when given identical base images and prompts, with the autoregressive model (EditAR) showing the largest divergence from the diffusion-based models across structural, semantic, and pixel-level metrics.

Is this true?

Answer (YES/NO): NO